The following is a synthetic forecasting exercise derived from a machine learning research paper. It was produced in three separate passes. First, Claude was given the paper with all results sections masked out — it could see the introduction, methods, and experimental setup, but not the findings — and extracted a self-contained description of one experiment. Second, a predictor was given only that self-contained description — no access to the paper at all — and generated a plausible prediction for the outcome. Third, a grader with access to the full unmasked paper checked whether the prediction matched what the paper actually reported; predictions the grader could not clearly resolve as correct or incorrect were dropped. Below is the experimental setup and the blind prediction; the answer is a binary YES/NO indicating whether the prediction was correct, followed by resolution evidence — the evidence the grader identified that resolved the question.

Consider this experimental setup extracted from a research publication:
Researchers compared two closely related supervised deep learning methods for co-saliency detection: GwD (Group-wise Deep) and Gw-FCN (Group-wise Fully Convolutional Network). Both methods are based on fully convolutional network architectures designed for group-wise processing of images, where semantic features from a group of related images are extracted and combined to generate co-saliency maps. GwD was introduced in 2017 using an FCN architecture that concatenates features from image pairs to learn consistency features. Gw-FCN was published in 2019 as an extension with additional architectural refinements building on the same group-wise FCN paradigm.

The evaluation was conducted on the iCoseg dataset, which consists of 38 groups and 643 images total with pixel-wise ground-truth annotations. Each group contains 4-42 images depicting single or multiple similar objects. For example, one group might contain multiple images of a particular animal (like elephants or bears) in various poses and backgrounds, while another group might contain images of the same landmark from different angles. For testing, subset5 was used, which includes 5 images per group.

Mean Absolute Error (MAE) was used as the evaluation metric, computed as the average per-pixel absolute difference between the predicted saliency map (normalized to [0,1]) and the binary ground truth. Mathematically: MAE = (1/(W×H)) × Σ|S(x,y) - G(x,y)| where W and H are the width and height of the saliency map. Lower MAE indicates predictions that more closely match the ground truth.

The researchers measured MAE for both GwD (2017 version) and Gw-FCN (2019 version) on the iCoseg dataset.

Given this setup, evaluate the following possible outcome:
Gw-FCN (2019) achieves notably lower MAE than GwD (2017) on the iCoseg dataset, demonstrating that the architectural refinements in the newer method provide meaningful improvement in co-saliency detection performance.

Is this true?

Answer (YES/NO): NO